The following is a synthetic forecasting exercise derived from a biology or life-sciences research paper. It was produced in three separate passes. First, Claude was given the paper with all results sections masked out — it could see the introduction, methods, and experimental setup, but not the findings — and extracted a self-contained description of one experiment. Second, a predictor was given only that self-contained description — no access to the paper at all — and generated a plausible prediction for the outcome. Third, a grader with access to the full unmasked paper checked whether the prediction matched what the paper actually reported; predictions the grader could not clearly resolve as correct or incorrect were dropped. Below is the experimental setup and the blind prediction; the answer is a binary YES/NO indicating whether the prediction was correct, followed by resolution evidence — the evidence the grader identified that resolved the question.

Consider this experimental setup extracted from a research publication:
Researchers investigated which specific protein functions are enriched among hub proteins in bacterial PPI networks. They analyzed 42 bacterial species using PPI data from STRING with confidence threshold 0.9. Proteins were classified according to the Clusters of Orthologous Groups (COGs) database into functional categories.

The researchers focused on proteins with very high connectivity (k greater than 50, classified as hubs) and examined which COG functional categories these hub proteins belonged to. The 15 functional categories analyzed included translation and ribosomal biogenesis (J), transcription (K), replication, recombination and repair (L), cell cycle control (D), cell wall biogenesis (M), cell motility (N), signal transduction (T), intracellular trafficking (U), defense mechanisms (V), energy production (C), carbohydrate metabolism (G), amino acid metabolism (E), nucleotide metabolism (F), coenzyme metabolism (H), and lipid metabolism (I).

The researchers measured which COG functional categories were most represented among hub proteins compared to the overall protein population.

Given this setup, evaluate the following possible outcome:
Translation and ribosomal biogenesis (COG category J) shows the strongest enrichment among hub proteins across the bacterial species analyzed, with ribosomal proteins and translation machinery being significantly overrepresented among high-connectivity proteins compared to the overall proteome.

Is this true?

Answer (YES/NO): YES